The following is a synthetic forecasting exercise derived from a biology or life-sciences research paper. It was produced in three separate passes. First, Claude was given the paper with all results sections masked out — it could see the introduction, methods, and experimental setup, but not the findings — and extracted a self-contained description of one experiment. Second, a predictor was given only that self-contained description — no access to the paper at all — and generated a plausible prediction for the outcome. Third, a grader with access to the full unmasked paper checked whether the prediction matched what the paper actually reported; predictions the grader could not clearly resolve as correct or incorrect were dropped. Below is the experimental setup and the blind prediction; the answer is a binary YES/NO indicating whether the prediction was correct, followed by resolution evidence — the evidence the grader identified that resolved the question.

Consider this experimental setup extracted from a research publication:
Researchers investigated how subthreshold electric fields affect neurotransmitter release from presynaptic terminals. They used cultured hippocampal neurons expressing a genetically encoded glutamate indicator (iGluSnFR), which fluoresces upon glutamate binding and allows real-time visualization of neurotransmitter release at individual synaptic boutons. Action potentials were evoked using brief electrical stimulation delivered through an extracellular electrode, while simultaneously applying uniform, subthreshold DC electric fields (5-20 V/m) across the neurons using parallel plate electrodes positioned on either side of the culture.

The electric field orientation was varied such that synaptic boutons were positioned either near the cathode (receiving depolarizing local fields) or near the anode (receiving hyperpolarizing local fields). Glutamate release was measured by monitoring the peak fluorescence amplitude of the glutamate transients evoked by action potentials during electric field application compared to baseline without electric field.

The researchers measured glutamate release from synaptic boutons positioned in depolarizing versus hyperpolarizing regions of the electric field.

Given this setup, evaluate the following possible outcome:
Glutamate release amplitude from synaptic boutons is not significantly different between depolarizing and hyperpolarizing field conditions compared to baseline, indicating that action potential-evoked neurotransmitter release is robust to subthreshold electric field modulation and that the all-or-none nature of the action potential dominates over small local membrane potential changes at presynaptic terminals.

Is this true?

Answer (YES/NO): NO